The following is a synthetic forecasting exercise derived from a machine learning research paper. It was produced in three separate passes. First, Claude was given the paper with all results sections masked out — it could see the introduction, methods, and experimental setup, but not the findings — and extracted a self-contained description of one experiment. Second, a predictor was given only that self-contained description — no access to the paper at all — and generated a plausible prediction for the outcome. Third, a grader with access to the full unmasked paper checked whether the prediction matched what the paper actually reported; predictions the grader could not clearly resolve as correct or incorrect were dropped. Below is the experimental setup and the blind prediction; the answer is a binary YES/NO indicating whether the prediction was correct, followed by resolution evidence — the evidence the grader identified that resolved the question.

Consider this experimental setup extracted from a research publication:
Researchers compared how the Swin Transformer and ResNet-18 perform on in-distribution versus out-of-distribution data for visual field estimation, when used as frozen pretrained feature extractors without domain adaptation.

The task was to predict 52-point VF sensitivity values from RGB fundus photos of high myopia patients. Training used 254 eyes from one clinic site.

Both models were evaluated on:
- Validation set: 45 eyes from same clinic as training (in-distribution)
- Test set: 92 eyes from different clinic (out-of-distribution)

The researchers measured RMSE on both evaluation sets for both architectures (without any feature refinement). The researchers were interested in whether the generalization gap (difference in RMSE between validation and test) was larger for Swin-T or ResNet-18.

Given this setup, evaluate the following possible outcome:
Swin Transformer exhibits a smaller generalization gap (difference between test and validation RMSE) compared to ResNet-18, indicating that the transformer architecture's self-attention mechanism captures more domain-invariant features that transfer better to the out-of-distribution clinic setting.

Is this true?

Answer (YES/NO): YES